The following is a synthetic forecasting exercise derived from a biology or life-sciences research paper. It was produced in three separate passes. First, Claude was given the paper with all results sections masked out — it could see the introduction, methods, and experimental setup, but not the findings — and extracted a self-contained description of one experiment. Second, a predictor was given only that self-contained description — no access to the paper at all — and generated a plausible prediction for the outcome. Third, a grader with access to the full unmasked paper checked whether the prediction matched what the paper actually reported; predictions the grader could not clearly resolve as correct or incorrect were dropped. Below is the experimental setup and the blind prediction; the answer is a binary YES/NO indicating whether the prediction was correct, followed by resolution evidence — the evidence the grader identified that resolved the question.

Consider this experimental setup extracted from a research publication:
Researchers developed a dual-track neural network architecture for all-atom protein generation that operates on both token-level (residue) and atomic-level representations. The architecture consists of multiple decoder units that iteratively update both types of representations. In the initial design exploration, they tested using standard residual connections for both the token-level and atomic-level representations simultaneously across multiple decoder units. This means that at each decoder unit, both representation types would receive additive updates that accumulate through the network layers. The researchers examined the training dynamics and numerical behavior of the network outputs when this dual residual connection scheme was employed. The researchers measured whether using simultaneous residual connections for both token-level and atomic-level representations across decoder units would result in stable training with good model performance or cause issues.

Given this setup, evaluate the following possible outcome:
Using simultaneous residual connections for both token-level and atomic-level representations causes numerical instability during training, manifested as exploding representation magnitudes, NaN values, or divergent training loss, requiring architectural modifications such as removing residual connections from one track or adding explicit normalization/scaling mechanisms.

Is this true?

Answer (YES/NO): YES